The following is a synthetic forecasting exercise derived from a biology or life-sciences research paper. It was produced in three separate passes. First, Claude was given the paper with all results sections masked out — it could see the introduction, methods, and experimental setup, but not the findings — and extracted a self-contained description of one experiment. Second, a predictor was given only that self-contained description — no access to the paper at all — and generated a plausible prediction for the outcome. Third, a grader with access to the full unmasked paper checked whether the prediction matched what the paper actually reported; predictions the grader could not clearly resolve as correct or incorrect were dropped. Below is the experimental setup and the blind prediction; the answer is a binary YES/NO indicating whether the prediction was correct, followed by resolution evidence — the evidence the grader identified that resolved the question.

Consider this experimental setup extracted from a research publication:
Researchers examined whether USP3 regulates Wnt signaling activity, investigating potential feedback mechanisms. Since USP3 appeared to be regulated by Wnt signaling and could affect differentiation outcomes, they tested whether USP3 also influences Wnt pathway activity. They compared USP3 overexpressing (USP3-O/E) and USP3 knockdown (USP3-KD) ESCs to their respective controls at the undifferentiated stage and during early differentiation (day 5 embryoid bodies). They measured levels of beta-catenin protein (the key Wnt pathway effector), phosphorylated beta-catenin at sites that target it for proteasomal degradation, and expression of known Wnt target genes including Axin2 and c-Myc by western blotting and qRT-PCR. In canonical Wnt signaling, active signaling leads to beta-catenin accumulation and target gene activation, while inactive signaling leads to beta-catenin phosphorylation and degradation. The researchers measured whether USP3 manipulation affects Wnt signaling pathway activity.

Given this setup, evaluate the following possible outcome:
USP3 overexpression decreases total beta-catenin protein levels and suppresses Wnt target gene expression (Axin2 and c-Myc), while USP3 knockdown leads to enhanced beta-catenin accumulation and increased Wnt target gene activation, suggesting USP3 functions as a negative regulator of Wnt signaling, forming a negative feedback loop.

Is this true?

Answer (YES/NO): NO